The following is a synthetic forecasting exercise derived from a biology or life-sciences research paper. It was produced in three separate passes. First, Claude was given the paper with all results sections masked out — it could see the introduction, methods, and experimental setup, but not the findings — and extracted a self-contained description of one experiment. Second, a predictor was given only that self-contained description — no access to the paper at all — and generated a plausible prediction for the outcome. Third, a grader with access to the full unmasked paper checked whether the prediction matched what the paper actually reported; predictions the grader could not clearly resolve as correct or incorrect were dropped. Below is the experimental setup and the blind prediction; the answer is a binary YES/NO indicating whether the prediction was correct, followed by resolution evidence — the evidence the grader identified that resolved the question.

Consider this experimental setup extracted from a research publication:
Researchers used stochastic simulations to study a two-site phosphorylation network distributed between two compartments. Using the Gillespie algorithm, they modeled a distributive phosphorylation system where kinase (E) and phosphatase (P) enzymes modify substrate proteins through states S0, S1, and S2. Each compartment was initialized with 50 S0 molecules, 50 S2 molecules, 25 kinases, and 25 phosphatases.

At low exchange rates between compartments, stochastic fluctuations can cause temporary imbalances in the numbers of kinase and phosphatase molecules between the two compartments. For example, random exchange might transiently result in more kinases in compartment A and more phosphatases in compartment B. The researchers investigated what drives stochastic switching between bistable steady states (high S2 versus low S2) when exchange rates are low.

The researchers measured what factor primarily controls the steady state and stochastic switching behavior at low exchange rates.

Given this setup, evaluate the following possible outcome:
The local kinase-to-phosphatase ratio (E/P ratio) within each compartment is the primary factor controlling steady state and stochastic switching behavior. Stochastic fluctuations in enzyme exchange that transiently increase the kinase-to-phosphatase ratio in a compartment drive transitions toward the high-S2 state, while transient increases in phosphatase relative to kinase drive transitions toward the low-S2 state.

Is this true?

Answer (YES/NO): YES